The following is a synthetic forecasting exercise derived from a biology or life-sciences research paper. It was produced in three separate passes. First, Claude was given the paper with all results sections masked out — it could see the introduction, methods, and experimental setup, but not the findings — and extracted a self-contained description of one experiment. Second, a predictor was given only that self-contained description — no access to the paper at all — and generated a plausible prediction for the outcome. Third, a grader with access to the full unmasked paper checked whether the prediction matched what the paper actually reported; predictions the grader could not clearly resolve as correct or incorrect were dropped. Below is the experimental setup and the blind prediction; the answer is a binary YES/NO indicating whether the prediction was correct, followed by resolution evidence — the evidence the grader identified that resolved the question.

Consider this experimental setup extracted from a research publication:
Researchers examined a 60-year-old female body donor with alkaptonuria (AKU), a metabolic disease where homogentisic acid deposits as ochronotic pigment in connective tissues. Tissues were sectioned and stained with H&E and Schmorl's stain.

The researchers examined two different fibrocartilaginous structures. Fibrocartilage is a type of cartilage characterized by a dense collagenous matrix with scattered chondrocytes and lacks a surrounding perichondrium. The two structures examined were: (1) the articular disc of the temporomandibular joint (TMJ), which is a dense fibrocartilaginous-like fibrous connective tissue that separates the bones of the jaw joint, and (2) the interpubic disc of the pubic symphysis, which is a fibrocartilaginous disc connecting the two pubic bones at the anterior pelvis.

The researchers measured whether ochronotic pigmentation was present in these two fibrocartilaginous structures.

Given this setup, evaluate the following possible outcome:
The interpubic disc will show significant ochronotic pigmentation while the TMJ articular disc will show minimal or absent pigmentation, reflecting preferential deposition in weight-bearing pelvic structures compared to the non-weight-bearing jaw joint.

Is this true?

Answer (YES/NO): YES